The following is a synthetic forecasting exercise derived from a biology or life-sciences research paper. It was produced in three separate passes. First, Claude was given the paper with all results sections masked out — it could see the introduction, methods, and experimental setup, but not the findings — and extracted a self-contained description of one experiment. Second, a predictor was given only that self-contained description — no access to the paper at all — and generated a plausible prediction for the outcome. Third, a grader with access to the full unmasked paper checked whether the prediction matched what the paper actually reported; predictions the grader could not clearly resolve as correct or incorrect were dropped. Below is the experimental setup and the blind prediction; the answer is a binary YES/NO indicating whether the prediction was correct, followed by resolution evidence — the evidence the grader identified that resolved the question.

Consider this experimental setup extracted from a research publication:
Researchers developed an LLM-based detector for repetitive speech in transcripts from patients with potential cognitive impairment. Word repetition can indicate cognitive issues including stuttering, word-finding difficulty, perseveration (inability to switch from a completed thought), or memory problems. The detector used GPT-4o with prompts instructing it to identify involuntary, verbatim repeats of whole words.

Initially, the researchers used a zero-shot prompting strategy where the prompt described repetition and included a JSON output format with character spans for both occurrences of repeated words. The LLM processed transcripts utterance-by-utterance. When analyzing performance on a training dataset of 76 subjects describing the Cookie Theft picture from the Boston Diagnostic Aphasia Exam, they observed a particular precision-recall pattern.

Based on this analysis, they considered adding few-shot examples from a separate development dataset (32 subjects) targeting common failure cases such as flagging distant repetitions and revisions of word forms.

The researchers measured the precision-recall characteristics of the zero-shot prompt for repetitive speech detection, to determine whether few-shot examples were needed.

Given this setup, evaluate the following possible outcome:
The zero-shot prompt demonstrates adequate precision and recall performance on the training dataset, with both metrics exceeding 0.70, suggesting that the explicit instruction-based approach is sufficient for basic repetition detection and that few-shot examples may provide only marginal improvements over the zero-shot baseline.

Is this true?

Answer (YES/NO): NO